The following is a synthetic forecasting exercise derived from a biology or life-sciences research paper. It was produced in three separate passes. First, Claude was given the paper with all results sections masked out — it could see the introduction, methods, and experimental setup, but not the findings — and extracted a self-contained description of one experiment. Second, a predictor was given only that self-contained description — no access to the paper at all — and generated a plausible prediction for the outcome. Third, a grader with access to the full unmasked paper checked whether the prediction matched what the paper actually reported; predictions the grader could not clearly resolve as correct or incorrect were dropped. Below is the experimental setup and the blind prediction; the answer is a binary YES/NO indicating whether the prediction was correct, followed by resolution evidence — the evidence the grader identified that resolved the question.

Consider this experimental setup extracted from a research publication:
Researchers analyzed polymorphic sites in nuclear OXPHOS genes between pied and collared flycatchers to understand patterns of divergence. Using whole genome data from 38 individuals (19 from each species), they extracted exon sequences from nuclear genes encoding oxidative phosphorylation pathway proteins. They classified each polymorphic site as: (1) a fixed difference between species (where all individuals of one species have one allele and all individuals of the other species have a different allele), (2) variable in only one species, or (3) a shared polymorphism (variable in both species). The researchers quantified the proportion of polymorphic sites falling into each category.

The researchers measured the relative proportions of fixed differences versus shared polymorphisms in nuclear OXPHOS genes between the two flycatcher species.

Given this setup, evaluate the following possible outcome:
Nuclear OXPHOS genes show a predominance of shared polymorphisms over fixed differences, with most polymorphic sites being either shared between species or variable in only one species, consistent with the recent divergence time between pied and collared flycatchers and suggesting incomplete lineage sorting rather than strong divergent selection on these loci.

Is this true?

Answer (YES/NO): YES